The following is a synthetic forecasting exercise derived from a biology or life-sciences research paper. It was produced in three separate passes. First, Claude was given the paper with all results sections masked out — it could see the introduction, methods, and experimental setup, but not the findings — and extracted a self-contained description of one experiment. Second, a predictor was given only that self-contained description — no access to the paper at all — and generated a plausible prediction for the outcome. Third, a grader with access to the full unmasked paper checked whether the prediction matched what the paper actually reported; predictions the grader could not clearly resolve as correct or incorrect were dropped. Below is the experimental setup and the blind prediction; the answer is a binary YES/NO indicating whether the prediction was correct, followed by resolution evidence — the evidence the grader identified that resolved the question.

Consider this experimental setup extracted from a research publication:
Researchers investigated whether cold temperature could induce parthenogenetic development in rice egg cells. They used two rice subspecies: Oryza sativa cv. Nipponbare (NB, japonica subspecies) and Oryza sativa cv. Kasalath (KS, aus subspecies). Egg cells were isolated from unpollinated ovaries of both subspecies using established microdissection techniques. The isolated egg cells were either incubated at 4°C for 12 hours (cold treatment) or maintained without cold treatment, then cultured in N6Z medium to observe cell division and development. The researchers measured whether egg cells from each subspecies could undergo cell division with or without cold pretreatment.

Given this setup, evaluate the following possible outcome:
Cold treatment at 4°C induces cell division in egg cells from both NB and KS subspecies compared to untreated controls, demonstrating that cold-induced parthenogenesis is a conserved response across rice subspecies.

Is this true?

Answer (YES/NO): NO